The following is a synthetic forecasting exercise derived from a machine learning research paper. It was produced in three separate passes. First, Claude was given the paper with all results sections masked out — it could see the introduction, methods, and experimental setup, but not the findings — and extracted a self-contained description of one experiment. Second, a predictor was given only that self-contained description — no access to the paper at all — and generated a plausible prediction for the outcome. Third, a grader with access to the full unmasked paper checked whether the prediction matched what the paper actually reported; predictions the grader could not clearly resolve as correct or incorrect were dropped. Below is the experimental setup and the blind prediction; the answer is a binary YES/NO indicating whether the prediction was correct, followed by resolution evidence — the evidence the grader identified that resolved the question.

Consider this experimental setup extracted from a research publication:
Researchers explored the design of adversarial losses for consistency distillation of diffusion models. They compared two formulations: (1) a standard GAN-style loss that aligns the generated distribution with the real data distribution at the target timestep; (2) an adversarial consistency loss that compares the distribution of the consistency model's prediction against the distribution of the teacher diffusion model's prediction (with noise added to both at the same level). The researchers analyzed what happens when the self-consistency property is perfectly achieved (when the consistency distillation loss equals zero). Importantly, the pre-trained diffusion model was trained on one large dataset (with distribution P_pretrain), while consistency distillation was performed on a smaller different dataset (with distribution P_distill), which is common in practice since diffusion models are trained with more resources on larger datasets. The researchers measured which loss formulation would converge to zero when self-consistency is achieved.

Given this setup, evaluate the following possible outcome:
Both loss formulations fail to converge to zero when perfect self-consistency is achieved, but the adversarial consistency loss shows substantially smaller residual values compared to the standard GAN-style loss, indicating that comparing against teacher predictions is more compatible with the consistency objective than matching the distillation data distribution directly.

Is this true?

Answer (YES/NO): NO